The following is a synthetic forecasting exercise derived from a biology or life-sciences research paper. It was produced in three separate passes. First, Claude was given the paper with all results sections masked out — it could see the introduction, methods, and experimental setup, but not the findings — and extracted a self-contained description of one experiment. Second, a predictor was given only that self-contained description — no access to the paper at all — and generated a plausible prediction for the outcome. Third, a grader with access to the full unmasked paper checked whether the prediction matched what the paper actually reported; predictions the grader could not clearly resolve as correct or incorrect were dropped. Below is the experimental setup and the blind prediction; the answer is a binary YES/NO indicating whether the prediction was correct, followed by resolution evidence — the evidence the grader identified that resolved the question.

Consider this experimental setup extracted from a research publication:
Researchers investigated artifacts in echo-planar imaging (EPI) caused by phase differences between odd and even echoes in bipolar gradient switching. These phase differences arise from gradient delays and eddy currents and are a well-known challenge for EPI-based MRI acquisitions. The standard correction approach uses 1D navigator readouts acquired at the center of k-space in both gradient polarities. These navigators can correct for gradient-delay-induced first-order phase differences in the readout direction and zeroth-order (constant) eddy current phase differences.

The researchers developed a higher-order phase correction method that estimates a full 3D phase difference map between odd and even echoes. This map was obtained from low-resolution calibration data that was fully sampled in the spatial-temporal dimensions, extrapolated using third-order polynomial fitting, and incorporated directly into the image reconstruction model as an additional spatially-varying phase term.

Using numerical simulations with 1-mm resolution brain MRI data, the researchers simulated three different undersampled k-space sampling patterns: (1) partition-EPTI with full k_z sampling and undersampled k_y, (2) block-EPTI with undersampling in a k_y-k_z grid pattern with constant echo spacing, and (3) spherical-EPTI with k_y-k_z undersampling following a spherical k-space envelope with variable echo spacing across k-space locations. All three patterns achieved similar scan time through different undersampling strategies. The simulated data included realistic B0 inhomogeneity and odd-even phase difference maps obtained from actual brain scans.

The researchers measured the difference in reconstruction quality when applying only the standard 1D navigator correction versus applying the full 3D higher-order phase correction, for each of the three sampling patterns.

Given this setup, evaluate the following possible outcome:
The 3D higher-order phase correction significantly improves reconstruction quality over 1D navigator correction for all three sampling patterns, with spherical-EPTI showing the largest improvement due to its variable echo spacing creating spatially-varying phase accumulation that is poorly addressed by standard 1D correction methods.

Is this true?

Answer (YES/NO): NO